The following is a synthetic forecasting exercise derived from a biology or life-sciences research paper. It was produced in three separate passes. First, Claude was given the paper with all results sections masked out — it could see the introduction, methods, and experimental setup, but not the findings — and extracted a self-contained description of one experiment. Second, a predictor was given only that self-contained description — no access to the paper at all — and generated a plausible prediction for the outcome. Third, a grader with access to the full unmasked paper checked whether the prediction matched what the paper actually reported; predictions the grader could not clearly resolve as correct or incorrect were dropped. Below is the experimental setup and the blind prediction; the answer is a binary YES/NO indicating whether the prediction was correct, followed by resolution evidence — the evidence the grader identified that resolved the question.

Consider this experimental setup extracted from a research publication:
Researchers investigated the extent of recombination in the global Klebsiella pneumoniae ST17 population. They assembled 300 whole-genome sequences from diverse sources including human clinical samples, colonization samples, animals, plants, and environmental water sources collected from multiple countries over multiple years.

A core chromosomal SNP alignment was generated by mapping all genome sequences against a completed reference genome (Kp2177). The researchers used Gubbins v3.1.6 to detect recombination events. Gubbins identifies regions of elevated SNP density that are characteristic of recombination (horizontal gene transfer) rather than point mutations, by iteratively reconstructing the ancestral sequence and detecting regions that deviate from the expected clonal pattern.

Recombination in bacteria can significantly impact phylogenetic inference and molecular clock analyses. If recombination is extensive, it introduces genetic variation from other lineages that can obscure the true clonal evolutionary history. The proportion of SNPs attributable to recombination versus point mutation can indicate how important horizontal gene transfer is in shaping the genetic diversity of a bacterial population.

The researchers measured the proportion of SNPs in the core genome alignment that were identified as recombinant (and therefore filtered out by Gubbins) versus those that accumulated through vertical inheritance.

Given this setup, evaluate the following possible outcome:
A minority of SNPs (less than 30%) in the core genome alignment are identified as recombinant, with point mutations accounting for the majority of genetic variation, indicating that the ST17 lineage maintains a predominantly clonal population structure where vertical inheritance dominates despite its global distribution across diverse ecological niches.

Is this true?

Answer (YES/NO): NO